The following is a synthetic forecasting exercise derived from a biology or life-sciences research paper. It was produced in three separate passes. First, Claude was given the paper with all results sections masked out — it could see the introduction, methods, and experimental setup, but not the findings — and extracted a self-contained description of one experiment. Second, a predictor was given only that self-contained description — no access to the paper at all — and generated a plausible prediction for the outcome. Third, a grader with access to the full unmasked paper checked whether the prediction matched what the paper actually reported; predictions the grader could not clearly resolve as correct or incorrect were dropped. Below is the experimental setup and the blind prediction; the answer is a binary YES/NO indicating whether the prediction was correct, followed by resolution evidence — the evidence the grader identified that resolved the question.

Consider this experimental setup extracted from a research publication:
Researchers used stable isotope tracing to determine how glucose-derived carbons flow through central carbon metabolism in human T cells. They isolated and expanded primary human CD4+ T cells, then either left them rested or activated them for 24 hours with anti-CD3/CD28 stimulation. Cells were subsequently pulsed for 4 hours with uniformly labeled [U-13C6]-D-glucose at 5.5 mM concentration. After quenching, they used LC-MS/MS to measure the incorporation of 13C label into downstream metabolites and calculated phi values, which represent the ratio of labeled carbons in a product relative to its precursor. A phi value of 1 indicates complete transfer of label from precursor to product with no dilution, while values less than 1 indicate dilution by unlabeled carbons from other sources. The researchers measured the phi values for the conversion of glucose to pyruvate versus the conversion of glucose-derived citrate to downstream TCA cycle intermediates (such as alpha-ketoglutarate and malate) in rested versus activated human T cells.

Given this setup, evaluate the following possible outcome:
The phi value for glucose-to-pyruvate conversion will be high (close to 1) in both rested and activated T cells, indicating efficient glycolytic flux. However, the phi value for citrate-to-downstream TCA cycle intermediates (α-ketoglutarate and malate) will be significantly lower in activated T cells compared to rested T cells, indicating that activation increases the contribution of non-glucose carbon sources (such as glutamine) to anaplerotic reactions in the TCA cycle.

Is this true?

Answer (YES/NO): YES